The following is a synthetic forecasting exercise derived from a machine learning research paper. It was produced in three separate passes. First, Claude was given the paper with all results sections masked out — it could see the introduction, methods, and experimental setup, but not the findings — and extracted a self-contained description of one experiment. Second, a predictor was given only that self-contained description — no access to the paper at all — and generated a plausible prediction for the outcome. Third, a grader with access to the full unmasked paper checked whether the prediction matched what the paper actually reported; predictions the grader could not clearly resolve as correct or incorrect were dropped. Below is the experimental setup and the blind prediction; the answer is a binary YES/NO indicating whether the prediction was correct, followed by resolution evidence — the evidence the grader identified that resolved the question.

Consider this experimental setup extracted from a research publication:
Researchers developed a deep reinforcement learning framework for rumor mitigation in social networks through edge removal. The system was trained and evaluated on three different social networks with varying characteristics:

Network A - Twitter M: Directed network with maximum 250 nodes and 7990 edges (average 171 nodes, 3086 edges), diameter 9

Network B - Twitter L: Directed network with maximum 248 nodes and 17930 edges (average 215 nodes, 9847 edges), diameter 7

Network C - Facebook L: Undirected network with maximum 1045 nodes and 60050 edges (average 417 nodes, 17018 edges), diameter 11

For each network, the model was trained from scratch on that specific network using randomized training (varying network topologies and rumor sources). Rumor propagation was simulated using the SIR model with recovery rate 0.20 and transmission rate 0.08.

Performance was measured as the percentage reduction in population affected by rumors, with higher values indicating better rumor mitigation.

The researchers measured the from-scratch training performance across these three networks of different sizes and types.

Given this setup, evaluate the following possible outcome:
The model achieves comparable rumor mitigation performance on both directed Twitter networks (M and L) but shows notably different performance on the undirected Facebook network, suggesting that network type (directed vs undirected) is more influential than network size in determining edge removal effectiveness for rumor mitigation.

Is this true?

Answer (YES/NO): NO